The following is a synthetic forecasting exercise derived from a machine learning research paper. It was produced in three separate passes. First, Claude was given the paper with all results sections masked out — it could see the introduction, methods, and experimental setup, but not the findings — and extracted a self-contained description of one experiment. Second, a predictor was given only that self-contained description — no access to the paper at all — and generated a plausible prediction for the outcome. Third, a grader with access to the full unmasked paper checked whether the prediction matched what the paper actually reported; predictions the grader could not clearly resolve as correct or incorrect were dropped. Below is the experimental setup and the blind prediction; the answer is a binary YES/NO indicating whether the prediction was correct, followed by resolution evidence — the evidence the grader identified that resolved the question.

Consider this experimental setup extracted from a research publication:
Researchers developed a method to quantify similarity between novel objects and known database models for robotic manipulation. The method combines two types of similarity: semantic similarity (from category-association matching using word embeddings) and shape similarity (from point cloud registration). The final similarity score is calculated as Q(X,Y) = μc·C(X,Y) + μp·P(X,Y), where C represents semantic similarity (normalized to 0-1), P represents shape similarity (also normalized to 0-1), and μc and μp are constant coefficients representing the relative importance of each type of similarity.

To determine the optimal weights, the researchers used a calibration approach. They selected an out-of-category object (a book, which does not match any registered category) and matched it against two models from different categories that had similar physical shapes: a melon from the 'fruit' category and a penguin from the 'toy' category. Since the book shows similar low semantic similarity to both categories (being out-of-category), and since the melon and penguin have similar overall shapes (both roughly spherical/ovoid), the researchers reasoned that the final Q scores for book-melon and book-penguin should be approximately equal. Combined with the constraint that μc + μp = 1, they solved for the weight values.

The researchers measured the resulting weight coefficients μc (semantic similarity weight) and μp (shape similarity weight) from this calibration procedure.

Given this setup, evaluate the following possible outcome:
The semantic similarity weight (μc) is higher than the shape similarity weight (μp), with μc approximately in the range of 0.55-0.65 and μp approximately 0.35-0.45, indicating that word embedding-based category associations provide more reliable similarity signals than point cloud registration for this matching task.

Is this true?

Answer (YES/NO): NO